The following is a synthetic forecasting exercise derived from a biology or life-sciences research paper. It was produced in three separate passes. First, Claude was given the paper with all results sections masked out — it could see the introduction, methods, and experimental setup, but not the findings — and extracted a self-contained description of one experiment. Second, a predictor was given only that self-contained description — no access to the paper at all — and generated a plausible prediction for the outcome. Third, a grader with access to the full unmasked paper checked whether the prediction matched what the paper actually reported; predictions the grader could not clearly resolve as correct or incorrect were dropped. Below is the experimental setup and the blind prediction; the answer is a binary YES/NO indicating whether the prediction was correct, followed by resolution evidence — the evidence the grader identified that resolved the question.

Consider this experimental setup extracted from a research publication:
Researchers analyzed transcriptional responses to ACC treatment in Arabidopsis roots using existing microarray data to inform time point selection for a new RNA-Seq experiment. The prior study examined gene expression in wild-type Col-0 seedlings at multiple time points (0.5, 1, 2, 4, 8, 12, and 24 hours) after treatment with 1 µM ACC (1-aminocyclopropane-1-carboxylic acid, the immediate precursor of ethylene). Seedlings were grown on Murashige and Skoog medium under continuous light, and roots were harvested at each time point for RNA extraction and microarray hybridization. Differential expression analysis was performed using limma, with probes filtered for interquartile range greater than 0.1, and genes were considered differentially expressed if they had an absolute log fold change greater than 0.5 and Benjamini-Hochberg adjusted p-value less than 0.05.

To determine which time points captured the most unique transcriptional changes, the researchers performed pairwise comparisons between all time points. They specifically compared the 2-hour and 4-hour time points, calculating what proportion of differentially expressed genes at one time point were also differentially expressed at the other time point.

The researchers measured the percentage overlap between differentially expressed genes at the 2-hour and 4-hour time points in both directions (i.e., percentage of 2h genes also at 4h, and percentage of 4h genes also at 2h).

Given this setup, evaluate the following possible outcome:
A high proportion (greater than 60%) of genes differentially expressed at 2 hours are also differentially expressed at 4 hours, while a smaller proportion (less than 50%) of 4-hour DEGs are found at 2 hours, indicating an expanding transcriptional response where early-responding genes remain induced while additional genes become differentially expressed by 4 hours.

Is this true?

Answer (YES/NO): YES